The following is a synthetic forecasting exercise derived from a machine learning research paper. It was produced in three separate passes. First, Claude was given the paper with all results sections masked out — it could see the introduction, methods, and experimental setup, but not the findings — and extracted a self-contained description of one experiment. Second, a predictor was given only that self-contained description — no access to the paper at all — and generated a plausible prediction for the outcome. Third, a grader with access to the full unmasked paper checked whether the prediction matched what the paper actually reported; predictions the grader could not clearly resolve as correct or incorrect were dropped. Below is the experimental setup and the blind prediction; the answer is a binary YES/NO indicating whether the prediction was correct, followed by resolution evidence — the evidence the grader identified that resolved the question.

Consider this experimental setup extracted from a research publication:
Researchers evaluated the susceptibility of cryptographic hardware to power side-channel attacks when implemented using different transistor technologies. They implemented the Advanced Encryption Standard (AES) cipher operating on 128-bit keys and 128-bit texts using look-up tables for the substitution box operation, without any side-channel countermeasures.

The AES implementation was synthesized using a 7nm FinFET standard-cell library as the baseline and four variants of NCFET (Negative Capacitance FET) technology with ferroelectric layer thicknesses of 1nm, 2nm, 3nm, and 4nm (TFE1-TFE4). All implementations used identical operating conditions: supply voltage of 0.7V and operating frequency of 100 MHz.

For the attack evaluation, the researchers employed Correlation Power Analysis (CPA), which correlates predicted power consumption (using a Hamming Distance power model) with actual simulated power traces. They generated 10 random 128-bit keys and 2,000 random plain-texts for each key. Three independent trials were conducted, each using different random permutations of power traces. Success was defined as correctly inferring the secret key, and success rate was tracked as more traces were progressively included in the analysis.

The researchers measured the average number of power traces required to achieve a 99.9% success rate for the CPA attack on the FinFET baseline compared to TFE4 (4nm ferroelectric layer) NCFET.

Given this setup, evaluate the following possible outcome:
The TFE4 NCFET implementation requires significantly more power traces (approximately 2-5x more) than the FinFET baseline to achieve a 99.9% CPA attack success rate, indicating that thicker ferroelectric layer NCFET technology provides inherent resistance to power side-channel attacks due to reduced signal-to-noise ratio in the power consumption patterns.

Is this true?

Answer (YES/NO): NO